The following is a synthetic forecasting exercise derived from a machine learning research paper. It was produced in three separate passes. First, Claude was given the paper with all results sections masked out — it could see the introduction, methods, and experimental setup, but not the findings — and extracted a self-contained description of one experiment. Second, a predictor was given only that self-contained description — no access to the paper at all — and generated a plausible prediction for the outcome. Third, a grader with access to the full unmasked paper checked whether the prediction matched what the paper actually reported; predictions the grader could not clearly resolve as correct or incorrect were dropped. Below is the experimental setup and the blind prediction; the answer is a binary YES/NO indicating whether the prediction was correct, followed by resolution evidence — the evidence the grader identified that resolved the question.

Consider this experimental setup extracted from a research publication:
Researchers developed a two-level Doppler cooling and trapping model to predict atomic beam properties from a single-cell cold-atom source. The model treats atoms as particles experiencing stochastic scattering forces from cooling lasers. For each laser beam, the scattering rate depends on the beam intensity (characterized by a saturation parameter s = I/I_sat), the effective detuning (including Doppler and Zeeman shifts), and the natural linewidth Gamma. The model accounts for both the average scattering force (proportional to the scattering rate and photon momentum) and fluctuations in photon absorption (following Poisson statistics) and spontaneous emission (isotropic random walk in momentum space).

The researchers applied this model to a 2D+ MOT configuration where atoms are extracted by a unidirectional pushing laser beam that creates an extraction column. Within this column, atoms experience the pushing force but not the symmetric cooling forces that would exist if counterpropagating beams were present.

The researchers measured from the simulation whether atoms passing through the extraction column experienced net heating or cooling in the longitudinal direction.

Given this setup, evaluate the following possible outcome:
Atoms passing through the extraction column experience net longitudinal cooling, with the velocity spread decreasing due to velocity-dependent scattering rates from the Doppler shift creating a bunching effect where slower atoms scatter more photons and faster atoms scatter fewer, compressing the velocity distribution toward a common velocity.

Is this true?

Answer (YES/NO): NO